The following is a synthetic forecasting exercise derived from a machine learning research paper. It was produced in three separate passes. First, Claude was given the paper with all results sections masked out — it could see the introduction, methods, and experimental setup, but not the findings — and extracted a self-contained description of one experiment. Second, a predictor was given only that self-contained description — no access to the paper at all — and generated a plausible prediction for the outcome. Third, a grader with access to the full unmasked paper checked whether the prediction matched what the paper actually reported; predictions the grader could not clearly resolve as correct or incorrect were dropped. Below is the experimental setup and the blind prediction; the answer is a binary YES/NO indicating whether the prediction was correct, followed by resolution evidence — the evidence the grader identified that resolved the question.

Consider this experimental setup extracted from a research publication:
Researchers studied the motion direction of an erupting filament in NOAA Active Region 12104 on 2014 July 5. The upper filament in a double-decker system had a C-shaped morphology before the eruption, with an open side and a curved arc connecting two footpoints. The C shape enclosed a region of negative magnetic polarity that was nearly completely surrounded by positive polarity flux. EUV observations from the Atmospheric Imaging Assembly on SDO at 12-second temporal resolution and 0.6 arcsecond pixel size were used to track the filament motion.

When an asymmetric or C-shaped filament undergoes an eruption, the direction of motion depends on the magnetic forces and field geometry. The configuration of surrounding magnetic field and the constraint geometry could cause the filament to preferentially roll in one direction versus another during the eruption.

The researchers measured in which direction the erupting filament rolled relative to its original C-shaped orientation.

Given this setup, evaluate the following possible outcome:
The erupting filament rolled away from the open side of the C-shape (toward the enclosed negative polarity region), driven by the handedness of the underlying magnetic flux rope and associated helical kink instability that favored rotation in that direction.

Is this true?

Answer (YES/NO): NO